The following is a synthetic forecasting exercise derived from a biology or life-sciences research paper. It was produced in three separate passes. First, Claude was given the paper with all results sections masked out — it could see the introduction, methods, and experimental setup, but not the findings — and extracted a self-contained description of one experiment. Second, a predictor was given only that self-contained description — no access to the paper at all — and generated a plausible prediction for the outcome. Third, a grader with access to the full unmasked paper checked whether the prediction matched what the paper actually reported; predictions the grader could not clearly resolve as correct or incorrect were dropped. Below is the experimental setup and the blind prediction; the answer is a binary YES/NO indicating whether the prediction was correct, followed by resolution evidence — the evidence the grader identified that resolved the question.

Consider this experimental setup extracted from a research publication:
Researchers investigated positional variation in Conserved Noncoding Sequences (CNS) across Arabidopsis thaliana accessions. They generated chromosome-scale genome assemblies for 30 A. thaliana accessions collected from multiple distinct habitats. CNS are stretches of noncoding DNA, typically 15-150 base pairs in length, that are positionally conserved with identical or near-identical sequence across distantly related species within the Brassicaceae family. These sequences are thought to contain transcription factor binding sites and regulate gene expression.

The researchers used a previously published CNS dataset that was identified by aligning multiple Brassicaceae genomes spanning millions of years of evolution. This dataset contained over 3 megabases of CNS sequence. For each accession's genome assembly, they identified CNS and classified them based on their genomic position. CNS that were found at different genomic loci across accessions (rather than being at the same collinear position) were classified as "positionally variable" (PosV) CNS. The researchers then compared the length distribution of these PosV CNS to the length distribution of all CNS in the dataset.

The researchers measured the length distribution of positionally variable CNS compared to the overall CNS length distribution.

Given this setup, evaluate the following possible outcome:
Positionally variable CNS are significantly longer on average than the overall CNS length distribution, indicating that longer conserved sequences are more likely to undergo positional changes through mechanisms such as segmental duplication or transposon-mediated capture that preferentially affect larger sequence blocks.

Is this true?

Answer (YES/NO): NO